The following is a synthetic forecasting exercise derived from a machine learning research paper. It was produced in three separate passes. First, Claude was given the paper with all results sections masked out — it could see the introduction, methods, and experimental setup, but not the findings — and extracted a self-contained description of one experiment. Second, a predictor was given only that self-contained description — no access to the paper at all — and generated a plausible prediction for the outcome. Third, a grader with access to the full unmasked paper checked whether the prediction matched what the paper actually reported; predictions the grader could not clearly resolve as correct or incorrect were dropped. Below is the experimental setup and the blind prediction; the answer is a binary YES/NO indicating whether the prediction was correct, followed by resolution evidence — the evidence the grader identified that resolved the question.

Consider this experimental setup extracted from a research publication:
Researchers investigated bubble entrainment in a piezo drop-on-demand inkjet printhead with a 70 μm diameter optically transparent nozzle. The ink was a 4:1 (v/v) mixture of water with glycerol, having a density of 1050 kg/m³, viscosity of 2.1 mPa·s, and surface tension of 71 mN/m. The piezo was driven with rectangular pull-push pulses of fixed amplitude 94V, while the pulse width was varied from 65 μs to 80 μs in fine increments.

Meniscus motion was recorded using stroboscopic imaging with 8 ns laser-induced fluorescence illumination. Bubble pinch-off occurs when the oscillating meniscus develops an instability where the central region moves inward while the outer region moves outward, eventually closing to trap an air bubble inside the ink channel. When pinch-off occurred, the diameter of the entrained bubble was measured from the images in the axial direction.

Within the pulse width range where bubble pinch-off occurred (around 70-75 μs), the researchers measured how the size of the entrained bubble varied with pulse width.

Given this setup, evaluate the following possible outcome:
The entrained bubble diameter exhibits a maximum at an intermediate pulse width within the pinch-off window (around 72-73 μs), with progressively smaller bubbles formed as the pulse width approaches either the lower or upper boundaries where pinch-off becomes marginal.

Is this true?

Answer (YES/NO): YES